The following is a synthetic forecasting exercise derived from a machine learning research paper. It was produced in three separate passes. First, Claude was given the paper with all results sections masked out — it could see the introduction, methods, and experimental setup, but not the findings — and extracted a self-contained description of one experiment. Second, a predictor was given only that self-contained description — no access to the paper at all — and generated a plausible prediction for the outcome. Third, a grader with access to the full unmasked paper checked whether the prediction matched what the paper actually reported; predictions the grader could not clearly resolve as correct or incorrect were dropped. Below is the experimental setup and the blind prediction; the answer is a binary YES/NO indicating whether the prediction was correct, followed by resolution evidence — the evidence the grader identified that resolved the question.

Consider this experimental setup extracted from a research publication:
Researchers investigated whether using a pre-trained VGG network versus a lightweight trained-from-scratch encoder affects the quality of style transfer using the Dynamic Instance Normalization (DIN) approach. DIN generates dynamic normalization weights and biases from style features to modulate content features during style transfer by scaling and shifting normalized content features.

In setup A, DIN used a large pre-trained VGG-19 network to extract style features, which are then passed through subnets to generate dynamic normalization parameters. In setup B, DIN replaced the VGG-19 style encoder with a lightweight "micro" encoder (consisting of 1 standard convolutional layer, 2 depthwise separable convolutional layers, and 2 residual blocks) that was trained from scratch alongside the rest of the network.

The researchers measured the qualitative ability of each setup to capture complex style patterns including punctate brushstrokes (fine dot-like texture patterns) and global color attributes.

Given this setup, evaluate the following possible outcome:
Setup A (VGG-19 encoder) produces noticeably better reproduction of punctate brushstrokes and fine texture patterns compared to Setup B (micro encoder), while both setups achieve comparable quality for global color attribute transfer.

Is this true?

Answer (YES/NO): YES